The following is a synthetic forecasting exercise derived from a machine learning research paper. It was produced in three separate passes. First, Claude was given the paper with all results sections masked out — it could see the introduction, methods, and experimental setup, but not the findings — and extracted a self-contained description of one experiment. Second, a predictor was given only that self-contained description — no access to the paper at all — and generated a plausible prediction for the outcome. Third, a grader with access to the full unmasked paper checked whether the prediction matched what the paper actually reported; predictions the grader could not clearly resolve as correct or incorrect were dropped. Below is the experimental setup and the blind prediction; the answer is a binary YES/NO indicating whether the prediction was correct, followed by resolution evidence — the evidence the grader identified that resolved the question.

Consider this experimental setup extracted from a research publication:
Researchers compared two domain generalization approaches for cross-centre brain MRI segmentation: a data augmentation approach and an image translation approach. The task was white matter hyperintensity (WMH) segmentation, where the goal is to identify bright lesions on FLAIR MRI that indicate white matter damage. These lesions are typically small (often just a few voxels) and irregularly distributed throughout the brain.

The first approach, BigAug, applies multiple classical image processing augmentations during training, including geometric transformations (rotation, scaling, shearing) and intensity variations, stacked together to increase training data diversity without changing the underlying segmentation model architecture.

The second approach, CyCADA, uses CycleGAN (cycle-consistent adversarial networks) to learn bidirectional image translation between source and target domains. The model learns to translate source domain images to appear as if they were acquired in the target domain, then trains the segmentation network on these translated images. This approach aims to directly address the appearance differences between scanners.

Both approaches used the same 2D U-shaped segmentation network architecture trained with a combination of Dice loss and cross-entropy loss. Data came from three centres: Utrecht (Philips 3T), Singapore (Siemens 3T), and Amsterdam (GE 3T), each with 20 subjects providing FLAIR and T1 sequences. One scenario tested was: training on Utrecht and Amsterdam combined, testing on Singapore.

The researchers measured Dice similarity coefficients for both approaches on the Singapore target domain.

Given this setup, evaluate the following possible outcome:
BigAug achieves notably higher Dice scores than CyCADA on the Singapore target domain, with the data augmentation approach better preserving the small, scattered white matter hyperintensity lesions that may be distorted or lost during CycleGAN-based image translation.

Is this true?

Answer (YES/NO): YES